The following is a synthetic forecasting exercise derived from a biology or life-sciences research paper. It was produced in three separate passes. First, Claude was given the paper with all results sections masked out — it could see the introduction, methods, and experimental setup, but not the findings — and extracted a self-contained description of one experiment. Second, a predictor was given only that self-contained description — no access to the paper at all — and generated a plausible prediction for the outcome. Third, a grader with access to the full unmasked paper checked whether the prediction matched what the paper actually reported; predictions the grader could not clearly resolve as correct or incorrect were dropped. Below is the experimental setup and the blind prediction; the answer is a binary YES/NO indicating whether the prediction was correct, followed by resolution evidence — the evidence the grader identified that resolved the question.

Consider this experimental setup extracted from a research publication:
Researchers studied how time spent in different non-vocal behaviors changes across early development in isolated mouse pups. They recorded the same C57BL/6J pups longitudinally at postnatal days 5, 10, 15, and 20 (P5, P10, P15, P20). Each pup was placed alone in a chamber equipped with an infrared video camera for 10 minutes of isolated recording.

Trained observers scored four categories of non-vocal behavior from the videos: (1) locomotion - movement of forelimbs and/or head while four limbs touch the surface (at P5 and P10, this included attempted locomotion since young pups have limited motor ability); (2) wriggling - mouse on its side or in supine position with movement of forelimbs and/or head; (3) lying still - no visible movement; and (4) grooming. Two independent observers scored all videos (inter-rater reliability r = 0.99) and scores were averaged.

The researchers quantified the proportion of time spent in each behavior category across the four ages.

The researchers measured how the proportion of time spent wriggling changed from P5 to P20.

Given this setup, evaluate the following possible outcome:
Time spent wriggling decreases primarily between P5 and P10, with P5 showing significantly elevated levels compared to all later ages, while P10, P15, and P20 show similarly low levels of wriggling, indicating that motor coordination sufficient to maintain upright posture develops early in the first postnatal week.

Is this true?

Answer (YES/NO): NO